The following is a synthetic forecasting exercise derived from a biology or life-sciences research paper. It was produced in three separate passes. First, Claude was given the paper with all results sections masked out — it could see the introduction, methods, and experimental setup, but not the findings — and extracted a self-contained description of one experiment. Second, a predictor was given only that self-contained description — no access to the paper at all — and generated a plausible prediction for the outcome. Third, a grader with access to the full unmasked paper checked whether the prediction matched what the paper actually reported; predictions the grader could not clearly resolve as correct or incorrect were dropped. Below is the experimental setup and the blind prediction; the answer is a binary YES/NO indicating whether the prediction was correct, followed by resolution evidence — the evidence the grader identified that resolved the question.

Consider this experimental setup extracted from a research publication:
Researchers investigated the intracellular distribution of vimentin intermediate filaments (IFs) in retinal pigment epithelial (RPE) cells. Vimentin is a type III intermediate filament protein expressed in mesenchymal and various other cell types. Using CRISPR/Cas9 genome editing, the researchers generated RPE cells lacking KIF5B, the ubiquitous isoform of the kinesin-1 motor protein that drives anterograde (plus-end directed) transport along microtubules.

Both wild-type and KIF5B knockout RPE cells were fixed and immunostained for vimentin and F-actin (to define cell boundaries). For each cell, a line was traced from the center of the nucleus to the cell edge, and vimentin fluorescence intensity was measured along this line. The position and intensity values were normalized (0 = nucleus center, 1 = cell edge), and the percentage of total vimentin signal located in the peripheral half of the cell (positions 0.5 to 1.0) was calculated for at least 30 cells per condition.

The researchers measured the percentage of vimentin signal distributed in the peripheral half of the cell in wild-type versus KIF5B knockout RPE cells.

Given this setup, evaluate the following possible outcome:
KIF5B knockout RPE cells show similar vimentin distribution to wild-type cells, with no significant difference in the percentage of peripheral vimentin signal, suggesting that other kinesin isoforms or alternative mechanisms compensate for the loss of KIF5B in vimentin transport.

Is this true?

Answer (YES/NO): NO